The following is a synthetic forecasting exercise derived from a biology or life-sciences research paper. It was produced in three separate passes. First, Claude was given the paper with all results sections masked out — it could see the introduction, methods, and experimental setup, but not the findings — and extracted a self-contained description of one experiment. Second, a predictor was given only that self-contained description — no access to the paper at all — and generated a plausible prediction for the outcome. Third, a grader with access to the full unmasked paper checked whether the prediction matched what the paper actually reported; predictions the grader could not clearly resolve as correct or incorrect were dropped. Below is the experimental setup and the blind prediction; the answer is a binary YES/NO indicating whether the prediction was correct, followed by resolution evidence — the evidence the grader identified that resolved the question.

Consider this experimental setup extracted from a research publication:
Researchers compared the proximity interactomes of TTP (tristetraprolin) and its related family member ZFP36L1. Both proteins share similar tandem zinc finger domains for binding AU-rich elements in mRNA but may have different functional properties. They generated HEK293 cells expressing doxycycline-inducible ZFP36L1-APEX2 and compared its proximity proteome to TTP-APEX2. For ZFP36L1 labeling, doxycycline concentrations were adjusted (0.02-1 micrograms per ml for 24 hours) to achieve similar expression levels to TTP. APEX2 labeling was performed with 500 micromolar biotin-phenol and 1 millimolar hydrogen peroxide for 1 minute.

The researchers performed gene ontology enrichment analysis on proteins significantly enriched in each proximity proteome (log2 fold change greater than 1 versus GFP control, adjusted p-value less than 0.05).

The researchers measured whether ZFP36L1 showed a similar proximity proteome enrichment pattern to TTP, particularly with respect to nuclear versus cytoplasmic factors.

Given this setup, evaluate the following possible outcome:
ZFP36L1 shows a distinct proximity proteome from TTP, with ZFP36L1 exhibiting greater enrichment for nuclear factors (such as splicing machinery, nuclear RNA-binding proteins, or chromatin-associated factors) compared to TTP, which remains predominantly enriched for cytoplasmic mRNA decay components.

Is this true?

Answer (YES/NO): NO